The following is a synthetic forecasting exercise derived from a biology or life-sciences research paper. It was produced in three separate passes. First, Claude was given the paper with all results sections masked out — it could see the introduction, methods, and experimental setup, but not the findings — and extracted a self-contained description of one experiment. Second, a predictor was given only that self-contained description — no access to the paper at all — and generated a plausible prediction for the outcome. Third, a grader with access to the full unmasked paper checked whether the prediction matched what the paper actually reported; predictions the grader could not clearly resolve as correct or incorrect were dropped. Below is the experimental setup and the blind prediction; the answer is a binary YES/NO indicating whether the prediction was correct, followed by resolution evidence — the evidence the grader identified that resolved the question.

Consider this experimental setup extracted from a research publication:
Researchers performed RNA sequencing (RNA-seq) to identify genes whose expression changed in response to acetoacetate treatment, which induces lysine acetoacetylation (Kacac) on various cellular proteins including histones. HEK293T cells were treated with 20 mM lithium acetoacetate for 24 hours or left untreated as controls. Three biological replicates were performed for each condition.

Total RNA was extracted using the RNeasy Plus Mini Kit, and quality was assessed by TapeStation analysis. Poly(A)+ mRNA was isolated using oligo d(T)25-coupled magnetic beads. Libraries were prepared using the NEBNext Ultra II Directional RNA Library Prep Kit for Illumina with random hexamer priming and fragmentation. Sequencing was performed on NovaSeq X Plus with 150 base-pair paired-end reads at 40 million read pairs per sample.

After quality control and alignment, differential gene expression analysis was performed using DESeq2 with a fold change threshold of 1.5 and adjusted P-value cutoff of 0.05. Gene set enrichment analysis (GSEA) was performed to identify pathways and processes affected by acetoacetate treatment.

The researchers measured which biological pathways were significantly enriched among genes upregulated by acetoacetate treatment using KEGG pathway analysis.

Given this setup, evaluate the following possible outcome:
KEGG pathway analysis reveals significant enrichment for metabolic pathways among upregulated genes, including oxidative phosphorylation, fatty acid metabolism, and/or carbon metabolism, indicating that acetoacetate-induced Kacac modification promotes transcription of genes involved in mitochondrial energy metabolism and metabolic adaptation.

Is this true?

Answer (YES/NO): NO